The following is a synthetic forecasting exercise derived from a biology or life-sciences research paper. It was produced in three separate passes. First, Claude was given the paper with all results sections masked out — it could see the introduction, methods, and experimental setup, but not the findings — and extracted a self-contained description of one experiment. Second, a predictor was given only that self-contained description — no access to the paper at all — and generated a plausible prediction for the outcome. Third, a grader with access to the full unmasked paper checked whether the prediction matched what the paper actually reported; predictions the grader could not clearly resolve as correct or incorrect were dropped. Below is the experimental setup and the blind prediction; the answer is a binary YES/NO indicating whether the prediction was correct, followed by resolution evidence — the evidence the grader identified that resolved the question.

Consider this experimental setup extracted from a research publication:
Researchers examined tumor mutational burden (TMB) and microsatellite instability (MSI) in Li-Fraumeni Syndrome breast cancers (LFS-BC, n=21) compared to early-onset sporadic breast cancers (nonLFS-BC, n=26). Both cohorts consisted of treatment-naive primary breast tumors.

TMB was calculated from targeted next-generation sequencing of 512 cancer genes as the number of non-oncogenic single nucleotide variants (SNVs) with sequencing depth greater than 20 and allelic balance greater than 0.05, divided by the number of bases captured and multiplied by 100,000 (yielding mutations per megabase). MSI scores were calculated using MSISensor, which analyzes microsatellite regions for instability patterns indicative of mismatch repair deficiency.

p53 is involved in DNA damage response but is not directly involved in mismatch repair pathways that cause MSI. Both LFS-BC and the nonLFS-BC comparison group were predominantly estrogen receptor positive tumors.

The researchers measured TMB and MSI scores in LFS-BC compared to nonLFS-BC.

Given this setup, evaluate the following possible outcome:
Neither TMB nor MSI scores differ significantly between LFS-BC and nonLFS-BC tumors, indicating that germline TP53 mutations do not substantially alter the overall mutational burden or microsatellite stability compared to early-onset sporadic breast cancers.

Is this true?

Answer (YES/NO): NO